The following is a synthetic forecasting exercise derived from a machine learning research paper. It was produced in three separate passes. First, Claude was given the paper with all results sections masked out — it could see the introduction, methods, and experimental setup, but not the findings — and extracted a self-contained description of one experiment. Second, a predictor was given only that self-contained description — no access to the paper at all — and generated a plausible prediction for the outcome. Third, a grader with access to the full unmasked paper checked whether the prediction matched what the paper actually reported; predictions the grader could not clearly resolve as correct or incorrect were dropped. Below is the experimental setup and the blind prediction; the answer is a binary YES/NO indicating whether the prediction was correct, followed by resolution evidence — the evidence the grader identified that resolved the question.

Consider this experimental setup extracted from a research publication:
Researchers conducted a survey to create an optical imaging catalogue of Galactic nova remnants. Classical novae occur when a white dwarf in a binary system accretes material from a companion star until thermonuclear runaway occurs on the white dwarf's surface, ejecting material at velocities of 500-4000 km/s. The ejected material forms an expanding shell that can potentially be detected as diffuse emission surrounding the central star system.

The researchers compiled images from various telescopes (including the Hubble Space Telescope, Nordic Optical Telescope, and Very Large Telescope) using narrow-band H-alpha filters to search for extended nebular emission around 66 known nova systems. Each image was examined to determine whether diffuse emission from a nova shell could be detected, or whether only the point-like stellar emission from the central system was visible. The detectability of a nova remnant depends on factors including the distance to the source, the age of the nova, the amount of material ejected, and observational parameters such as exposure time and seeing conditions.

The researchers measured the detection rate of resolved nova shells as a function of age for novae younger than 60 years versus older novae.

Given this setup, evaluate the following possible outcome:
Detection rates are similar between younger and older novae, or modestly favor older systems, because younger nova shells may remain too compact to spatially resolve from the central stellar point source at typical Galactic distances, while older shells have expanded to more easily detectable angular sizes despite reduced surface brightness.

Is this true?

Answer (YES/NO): NO